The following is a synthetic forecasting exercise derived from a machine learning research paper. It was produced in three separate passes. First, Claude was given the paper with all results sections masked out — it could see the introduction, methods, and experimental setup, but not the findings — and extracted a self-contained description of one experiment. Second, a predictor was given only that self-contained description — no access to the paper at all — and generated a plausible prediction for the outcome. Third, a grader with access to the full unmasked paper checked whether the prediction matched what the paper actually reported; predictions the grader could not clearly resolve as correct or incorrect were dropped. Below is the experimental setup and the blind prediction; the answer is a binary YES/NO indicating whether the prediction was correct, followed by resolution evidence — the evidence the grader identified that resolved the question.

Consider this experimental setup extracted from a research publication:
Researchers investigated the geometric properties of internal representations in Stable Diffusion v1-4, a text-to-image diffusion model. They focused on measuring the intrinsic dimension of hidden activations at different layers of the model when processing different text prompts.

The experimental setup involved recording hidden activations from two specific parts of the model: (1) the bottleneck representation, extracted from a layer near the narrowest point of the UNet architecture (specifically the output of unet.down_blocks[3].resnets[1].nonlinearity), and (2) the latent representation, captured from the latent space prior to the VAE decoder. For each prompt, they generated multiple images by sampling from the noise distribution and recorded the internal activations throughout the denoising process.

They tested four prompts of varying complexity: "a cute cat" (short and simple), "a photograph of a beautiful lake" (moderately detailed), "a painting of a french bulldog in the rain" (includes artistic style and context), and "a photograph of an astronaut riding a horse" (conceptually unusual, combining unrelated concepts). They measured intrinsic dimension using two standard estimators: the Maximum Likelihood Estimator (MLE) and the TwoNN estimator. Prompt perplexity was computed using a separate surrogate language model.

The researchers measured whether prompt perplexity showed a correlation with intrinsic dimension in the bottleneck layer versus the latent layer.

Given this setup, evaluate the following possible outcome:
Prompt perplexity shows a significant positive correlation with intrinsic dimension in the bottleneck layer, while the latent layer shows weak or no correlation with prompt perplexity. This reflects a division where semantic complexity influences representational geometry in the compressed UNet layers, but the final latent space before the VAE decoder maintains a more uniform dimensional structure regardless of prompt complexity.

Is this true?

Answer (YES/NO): YES